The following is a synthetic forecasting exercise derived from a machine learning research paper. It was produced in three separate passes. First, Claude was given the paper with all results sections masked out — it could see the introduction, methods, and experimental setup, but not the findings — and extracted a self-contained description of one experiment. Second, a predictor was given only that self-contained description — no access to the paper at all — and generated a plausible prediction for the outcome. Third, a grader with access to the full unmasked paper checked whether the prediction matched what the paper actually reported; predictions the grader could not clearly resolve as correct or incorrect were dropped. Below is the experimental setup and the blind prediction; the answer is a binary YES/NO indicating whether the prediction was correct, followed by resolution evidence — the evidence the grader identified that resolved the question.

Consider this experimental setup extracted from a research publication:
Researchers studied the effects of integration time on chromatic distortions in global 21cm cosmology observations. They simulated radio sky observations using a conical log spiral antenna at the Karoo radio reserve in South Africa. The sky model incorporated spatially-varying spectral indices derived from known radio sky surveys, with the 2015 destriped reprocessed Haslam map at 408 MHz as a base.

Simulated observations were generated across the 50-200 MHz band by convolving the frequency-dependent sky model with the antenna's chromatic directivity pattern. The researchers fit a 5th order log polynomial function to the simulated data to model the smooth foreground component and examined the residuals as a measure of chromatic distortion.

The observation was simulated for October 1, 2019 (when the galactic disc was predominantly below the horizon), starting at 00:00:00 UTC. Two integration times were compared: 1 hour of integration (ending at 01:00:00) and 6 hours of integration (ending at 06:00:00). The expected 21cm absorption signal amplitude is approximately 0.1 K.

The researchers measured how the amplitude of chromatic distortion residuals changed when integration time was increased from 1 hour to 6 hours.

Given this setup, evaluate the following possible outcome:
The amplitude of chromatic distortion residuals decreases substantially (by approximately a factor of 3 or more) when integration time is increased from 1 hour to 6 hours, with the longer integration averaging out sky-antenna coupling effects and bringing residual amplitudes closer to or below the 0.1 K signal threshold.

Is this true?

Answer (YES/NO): NO